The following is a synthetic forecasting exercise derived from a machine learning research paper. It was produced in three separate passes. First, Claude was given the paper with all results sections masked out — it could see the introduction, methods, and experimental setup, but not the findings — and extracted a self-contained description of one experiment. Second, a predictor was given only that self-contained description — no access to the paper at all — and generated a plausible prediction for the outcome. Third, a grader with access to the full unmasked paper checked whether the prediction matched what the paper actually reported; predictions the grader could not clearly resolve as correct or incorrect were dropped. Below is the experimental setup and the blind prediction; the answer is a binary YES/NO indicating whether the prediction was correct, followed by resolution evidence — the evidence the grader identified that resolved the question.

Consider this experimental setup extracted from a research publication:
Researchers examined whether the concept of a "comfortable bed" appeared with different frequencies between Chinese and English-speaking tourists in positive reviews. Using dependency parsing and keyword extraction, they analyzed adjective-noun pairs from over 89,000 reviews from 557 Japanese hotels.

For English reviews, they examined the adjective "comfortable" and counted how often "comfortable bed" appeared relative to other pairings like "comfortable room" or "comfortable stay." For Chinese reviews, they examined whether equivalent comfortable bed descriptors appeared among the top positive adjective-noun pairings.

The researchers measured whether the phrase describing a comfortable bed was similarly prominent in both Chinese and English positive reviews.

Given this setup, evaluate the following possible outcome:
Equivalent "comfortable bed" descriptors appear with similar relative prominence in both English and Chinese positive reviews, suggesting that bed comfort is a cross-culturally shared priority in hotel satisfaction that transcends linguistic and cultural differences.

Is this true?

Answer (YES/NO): NO